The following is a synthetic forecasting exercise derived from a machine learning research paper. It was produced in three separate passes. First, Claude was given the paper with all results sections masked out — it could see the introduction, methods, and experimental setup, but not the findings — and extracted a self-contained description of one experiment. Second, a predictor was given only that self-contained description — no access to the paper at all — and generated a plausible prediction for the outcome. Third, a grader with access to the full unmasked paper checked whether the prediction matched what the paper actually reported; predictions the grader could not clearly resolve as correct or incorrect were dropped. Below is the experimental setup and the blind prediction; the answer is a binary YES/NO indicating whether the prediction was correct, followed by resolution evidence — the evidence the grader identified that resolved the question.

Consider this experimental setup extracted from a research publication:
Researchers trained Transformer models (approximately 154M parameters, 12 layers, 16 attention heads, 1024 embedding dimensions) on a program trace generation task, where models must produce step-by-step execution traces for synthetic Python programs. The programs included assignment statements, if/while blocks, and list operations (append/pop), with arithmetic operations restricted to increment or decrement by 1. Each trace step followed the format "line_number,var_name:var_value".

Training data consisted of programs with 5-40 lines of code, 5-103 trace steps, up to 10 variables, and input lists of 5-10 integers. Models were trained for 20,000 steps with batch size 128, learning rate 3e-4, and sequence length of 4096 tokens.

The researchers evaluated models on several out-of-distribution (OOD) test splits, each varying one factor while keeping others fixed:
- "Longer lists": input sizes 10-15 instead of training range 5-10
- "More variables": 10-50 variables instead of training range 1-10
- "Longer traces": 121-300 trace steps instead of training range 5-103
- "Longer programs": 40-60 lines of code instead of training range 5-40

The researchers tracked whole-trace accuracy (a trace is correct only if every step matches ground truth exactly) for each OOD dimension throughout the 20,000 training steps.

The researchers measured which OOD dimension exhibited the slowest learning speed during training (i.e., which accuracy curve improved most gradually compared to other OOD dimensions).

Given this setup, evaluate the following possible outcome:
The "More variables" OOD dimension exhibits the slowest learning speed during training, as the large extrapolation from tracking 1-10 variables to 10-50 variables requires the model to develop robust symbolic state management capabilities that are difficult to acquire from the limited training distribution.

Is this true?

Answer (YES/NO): NO